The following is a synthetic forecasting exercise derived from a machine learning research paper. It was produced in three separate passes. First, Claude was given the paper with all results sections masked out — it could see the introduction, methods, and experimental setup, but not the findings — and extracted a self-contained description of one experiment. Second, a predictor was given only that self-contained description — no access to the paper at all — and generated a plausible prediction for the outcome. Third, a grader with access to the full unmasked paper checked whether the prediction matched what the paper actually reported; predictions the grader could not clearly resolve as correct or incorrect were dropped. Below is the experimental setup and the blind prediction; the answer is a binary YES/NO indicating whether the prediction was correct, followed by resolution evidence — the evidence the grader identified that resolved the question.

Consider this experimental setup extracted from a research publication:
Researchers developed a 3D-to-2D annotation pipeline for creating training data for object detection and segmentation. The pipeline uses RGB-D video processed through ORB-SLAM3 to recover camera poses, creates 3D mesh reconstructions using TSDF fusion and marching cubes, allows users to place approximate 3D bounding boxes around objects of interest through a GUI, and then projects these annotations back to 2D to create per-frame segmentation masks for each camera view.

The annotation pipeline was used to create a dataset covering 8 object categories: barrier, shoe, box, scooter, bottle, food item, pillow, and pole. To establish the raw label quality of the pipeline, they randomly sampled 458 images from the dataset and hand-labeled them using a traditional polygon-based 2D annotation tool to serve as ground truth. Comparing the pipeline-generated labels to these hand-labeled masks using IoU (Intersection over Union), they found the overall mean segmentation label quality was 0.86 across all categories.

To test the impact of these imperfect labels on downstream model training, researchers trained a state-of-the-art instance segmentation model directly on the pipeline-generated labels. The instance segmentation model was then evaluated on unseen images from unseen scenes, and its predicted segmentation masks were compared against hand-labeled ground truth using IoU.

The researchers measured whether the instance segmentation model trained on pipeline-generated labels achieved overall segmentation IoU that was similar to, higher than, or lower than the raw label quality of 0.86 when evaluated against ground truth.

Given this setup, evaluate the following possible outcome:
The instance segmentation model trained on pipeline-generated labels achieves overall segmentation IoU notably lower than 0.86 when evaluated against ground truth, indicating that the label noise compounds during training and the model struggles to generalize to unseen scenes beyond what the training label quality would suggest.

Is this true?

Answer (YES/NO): NO